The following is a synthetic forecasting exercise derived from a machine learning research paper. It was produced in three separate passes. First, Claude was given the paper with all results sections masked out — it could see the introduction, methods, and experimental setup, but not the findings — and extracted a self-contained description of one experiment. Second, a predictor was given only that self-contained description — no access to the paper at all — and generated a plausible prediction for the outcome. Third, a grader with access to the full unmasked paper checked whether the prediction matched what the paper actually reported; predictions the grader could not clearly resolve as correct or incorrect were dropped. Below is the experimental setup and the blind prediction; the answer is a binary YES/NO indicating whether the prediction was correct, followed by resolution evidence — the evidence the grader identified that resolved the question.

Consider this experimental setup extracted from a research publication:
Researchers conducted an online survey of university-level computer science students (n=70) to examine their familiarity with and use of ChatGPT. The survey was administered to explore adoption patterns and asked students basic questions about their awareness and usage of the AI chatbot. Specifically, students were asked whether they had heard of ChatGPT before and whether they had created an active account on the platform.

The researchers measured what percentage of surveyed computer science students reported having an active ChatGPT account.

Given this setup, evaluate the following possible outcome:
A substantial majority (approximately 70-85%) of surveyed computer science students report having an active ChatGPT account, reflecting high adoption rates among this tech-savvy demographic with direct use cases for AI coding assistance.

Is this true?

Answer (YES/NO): NO